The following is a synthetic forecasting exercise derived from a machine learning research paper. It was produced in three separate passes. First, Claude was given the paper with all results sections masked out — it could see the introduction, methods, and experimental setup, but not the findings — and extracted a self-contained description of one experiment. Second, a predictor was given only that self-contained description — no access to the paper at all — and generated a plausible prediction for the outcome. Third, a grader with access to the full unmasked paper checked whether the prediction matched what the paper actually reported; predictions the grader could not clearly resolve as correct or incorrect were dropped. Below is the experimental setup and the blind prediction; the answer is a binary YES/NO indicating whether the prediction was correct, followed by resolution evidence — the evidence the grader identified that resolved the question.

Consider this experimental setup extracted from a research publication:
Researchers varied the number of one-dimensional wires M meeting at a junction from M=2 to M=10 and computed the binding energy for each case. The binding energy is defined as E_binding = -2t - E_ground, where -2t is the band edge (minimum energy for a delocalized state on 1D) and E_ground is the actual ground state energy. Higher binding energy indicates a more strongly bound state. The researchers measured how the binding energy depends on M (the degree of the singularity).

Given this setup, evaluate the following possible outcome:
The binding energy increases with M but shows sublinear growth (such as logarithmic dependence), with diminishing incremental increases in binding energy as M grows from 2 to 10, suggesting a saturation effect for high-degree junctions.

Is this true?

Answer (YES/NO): NO